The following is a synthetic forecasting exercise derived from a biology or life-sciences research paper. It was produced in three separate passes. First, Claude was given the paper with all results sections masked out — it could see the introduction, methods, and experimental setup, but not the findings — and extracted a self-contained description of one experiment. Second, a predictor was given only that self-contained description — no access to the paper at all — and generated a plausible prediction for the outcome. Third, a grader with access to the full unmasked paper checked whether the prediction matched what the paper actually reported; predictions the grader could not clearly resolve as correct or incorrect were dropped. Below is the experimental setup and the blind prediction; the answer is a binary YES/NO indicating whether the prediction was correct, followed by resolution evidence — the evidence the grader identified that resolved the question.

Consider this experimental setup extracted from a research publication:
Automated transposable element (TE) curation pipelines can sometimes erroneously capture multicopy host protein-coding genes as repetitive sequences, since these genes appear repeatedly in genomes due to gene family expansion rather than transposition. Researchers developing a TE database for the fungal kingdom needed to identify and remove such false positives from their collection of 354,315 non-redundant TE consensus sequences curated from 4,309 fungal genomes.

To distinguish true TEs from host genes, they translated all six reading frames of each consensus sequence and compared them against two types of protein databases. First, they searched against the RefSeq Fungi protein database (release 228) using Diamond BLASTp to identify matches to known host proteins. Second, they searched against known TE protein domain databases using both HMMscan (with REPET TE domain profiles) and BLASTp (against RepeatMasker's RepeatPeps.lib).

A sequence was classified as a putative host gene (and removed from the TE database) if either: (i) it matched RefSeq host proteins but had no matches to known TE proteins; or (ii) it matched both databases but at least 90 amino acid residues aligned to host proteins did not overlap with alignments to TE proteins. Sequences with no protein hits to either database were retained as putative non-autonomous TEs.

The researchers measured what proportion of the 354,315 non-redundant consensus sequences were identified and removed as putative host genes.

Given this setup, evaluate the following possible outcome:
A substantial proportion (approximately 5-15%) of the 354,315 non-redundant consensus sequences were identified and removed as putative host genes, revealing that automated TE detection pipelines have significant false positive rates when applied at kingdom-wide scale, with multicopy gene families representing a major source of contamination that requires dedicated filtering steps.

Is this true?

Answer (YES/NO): YES